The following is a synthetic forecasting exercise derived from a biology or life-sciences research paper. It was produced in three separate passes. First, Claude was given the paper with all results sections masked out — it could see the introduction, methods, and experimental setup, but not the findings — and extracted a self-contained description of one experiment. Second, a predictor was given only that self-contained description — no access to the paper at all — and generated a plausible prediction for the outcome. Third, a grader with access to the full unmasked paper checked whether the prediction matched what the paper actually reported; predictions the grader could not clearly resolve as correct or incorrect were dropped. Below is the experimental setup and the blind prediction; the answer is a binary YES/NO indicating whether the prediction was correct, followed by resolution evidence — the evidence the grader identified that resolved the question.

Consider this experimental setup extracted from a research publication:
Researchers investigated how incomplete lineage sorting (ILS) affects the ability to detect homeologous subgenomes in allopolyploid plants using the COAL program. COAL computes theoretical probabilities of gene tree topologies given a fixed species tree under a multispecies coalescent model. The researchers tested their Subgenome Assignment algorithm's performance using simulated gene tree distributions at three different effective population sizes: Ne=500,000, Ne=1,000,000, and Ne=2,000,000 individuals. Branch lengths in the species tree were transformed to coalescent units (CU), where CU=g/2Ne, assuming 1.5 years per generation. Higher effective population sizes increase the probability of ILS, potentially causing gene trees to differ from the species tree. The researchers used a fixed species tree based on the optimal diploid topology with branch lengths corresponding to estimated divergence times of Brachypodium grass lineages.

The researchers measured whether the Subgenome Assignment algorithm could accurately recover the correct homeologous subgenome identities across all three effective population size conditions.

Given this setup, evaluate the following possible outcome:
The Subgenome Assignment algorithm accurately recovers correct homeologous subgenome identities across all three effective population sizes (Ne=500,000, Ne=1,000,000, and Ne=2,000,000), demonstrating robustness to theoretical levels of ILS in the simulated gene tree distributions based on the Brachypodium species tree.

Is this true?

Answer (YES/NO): YES